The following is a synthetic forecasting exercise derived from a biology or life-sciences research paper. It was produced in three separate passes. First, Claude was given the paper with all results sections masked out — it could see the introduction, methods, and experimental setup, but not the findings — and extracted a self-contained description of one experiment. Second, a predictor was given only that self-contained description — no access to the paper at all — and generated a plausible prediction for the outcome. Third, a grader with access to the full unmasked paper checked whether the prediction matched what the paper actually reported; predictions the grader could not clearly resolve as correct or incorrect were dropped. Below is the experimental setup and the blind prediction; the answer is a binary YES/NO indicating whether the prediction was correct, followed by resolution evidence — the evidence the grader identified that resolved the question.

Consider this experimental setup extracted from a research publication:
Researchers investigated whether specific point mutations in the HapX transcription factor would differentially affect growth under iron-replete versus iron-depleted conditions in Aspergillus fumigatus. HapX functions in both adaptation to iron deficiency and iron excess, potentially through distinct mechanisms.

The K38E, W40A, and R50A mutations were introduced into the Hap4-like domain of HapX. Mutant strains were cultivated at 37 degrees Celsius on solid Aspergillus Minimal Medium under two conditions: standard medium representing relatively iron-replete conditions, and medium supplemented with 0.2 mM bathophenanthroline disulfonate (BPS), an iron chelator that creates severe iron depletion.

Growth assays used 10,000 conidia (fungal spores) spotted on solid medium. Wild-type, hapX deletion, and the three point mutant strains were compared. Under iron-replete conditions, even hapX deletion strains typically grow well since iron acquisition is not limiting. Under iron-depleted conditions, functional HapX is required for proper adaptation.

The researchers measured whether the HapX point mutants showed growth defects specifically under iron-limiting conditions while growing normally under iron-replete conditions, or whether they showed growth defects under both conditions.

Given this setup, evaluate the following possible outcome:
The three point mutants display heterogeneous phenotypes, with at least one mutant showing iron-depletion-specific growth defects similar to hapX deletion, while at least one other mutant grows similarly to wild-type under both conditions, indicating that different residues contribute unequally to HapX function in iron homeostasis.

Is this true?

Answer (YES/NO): NO